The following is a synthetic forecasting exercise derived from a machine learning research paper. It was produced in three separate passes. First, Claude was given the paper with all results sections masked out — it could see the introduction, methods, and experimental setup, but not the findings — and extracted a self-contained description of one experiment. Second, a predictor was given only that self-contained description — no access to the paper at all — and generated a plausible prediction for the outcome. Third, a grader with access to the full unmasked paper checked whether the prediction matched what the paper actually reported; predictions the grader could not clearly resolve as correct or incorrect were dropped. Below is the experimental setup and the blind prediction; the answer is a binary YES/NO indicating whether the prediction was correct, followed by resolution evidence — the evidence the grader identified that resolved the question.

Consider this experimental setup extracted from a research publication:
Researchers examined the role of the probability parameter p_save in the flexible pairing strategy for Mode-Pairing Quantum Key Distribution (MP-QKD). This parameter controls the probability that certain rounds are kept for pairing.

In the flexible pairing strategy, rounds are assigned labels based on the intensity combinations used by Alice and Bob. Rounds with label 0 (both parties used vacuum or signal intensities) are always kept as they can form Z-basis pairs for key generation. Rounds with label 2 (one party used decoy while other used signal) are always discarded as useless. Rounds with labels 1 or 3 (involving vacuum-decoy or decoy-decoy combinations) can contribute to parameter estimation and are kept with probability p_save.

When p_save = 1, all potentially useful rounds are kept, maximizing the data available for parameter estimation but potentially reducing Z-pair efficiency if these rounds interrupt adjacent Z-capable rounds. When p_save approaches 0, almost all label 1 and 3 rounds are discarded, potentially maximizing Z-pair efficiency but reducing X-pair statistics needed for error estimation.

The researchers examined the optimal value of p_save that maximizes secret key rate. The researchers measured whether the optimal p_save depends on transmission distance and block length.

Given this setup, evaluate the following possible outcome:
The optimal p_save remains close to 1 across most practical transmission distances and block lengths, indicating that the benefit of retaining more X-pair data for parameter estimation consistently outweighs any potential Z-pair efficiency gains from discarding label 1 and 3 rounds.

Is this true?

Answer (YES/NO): NO